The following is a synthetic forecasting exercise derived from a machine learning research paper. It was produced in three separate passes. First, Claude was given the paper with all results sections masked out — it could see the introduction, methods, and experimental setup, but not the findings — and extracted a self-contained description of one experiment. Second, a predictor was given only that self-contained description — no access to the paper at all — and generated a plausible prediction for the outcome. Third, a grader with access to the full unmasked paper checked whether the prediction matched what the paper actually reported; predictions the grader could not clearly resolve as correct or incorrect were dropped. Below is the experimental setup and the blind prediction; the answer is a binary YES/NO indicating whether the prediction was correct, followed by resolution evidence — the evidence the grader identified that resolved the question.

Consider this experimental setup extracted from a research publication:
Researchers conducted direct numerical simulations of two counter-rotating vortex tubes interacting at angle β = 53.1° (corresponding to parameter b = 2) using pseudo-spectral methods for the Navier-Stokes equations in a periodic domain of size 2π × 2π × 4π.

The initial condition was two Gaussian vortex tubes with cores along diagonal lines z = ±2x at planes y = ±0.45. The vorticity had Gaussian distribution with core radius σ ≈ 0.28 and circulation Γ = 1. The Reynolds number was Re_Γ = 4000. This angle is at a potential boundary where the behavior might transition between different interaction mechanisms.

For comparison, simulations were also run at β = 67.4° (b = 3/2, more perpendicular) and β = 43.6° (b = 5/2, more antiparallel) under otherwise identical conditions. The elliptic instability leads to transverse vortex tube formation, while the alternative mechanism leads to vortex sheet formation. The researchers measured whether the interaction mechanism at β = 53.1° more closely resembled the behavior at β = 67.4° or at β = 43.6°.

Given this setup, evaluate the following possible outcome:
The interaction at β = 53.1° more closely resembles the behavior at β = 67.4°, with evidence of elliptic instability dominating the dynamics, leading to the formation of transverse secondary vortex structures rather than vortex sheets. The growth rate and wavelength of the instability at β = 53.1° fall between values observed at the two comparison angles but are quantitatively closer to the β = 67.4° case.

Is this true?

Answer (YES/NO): NO